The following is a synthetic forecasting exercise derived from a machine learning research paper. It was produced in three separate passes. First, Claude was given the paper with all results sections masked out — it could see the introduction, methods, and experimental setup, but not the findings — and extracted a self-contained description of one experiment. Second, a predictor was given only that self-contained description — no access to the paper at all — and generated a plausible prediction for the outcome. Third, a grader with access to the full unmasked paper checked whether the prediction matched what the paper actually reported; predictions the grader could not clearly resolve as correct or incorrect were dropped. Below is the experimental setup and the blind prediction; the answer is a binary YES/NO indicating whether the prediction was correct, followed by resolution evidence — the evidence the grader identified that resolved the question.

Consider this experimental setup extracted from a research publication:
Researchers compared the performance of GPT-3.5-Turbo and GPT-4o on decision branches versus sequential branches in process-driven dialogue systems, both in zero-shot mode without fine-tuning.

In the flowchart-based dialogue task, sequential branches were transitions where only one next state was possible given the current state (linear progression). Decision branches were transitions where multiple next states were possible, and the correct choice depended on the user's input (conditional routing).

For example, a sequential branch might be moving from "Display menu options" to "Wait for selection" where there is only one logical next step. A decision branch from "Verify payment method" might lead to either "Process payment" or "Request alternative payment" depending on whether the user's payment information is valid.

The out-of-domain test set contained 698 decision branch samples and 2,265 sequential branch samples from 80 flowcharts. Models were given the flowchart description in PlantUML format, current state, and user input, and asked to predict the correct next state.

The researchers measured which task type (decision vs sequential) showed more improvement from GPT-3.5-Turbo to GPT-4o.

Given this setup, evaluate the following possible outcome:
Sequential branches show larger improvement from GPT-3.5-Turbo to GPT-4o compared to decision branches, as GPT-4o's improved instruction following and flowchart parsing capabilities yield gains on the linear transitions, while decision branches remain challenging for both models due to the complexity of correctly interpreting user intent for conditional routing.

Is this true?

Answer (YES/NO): NO